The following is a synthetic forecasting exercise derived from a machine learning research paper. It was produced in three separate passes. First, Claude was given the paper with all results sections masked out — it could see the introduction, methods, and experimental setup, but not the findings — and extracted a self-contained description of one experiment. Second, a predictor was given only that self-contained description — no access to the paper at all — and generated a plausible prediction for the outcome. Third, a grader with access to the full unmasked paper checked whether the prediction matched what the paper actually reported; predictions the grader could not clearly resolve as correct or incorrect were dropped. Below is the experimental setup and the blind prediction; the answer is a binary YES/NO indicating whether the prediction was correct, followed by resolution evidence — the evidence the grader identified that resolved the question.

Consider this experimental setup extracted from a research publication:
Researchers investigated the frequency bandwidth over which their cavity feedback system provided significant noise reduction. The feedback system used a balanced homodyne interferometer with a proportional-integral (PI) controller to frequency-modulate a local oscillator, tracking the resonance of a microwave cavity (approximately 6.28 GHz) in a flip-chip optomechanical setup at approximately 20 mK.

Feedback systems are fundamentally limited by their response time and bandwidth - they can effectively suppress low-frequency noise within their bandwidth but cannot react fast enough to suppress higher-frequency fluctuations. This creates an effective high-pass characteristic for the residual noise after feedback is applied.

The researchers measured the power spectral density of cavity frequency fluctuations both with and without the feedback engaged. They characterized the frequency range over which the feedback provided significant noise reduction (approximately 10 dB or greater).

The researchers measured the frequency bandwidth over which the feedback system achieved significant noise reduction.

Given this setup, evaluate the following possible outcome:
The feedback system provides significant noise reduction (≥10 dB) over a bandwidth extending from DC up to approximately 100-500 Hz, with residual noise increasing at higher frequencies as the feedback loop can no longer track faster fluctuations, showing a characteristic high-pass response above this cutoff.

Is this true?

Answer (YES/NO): YES